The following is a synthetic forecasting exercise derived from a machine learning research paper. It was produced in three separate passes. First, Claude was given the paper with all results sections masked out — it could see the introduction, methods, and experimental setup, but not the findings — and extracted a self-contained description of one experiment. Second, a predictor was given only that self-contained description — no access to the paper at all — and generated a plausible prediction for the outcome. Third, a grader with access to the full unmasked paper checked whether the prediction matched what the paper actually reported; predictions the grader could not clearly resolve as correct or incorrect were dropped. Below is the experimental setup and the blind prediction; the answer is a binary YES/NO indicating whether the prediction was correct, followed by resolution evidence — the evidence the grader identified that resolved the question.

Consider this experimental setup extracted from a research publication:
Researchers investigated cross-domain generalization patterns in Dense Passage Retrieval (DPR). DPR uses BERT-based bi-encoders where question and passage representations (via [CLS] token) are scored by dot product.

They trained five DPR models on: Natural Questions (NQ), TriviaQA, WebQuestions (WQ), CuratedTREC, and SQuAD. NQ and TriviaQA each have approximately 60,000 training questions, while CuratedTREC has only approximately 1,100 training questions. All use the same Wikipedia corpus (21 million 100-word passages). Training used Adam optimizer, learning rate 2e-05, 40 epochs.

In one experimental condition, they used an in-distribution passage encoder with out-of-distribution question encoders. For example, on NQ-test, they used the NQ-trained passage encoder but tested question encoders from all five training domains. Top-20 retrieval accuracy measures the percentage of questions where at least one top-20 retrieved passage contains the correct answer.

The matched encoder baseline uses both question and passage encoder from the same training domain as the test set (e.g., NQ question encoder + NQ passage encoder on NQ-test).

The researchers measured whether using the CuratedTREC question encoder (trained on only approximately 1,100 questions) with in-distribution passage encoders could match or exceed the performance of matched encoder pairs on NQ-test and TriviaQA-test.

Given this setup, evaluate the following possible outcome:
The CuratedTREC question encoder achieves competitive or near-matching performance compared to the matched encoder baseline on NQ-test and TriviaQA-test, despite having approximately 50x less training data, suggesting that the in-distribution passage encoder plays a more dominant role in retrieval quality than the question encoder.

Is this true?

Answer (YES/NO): YES